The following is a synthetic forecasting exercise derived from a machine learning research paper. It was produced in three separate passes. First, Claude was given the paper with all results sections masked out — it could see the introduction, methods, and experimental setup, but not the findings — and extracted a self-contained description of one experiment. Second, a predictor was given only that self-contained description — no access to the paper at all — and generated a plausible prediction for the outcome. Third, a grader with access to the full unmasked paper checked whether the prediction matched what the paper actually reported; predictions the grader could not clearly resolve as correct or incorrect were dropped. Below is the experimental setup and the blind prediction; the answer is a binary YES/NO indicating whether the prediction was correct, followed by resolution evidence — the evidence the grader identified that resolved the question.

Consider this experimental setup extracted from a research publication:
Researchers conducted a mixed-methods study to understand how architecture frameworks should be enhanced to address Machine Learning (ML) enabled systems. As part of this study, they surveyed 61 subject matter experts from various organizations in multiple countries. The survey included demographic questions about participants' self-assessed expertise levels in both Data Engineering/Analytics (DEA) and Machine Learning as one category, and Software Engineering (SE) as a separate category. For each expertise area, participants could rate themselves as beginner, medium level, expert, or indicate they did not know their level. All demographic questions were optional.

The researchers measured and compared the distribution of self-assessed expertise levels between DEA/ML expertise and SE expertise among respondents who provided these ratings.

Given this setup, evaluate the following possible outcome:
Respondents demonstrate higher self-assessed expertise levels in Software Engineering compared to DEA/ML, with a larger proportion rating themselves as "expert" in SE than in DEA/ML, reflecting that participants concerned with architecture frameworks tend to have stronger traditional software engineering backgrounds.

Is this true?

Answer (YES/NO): YES